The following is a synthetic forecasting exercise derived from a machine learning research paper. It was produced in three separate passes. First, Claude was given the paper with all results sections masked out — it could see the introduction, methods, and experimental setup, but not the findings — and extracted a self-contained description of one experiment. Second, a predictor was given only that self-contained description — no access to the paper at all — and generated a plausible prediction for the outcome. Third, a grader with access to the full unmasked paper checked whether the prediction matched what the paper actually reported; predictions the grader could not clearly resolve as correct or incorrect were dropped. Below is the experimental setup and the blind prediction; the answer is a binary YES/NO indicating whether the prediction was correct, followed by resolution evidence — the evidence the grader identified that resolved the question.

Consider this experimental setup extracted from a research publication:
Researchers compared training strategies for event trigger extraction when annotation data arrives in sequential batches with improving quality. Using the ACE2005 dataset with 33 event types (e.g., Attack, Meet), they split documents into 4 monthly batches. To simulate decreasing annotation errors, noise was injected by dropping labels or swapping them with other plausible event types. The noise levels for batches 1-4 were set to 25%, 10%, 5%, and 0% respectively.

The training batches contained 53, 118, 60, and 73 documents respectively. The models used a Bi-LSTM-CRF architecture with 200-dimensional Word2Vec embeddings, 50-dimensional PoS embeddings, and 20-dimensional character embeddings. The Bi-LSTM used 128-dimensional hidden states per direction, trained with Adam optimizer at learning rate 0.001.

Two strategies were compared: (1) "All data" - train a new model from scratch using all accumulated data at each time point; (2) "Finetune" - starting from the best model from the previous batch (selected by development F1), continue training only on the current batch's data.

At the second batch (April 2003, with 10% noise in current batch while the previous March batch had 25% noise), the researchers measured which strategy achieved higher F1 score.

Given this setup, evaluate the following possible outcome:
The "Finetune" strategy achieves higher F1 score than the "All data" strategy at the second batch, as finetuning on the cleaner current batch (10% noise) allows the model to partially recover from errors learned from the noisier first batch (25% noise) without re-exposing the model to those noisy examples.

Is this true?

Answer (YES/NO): YES